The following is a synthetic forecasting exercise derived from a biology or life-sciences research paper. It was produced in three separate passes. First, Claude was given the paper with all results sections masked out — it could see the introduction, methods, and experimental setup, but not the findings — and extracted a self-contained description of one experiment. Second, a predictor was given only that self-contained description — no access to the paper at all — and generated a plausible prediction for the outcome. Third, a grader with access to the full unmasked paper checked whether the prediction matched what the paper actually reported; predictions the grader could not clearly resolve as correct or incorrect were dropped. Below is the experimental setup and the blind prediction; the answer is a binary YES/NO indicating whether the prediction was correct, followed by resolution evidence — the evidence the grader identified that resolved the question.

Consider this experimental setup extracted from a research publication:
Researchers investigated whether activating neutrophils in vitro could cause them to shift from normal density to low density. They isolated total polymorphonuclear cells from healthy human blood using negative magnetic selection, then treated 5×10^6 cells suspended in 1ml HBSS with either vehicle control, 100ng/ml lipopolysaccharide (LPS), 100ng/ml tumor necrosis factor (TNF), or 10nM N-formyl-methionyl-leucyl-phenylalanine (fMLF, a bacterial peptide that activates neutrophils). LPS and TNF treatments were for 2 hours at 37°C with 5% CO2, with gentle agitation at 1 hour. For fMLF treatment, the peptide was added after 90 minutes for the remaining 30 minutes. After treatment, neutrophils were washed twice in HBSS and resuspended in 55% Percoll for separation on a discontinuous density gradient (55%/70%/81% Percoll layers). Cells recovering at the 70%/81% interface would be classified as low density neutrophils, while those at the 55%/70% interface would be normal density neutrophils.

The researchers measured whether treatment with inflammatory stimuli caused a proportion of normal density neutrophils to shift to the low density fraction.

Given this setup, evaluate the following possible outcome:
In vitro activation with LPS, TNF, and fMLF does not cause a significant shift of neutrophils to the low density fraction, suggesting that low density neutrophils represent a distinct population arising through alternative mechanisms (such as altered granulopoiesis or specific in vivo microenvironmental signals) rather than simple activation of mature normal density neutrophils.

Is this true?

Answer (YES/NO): NO